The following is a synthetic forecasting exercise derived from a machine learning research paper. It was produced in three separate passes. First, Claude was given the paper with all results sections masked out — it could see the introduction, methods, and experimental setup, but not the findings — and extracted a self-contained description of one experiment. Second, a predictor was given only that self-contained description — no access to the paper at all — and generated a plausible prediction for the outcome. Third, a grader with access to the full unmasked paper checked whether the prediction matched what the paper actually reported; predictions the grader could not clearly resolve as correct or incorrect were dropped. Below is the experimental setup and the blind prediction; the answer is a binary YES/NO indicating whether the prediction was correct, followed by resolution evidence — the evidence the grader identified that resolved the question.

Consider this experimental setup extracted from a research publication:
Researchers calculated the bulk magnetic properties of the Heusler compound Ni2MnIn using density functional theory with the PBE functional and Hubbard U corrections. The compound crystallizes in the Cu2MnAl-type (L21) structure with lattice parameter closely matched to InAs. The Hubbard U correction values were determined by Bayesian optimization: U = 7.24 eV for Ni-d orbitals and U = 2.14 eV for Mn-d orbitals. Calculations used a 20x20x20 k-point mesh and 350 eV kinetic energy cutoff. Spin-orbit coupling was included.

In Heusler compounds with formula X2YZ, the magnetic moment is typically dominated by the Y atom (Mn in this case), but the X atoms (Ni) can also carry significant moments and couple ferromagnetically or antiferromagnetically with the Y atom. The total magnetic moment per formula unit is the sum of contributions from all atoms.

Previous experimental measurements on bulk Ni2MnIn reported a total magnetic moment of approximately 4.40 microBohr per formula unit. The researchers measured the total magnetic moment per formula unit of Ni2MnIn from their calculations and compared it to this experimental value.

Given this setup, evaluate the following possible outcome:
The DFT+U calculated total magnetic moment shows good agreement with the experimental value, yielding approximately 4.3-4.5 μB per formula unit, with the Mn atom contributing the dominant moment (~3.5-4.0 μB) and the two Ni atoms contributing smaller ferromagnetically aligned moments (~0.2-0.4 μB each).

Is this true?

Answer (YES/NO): NO